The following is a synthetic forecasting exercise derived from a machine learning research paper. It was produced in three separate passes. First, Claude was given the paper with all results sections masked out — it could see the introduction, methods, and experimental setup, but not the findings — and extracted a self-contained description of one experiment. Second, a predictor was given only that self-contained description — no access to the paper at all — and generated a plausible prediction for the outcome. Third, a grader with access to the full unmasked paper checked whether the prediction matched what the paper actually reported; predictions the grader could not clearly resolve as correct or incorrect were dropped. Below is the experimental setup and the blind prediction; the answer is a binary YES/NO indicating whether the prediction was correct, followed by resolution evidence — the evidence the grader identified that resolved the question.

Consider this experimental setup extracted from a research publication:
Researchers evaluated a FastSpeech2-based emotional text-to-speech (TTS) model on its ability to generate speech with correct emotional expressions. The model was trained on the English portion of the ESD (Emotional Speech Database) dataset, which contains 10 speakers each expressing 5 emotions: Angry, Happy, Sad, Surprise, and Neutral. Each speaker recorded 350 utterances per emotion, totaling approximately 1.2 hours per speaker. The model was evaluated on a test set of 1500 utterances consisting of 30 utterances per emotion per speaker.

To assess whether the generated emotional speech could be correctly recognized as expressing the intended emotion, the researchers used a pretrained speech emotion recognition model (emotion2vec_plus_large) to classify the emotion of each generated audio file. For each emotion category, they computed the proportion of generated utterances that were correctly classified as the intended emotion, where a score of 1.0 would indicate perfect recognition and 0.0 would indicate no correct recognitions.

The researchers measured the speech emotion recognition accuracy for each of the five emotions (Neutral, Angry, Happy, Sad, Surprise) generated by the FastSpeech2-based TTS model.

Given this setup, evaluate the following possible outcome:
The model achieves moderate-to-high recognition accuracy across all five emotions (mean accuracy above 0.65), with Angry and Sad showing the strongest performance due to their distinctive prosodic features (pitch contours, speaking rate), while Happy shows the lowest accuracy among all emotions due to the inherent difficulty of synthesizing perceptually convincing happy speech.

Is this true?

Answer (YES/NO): NO